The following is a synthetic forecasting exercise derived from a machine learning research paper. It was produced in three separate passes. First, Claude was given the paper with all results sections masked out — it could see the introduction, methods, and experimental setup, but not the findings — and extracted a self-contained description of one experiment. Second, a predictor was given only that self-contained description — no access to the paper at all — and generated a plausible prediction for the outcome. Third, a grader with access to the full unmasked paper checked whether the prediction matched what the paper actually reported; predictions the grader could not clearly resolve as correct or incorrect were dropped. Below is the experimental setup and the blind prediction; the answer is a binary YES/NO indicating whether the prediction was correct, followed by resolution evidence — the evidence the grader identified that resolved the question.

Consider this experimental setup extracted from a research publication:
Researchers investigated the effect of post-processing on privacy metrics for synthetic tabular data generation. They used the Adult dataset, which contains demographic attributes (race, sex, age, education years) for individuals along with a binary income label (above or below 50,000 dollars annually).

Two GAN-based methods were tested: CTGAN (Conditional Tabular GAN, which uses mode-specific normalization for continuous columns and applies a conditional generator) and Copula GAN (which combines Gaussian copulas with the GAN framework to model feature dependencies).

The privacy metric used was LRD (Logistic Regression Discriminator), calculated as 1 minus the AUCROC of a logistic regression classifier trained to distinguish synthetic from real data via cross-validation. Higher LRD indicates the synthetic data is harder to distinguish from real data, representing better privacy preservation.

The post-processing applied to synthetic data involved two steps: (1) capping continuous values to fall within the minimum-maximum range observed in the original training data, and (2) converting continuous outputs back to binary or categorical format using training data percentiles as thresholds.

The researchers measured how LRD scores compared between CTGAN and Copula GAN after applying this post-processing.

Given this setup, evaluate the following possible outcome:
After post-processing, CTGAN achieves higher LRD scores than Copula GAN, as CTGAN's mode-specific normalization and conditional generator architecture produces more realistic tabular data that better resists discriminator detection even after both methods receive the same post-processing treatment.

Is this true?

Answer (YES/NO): YES